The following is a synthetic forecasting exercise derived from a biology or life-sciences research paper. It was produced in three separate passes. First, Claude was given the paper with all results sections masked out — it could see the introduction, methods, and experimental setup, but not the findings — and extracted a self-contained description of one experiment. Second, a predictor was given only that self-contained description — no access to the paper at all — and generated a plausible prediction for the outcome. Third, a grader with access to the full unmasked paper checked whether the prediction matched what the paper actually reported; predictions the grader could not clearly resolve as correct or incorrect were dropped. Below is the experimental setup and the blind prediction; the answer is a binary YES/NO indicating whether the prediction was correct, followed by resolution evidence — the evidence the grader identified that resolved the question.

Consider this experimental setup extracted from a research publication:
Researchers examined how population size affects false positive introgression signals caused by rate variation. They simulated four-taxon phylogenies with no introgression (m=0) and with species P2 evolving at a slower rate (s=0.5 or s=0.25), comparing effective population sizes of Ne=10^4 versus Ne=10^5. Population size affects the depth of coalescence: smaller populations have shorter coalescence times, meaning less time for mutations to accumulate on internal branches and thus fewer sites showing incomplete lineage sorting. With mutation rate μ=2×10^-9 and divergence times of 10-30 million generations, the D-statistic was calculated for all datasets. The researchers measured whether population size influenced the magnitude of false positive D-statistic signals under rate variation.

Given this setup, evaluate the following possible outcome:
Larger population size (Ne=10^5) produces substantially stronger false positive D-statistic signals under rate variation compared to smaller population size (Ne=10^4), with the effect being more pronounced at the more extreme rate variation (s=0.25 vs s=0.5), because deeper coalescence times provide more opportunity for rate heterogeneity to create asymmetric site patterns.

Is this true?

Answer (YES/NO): NO